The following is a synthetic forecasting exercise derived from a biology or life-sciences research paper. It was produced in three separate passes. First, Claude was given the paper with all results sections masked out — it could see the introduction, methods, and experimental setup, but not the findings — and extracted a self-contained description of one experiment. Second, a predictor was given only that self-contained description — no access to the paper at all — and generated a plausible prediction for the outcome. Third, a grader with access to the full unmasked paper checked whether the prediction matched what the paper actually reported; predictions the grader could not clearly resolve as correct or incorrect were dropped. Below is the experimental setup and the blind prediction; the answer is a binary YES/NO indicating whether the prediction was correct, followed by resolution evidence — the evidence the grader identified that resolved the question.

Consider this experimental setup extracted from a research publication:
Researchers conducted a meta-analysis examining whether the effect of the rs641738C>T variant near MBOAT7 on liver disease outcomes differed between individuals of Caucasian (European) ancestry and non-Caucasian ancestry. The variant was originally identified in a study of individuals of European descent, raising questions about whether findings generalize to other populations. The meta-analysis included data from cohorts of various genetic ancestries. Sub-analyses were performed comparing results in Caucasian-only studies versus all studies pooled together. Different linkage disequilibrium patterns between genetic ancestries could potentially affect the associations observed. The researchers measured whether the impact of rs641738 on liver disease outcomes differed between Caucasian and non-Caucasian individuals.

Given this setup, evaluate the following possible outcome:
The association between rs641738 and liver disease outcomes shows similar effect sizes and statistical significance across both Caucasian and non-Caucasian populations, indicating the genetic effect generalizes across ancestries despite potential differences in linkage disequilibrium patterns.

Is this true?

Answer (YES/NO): YES